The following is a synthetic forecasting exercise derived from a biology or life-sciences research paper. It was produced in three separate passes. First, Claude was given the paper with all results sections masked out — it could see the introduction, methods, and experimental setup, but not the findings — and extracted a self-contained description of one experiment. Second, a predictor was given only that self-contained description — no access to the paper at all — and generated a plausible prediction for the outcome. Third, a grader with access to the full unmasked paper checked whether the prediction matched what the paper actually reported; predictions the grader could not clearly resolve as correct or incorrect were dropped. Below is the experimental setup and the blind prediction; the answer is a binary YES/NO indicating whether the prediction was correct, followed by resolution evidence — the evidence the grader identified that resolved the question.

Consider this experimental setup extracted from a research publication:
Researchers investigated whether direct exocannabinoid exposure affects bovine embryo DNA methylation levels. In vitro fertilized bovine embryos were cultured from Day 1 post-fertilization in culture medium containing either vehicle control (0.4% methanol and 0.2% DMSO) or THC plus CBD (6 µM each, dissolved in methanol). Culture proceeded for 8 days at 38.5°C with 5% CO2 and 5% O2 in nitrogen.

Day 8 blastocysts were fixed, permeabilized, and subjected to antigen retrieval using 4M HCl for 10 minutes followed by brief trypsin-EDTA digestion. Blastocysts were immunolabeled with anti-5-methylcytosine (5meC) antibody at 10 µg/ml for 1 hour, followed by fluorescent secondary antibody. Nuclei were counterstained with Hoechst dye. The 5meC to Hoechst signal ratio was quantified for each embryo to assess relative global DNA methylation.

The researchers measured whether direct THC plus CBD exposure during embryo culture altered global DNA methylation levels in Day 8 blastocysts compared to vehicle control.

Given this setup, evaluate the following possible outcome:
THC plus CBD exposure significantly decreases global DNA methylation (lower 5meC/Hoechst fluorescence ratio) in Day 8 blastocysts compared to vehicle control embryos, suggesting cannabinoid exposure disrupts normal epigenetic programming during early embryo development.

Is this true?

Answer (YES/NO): YES